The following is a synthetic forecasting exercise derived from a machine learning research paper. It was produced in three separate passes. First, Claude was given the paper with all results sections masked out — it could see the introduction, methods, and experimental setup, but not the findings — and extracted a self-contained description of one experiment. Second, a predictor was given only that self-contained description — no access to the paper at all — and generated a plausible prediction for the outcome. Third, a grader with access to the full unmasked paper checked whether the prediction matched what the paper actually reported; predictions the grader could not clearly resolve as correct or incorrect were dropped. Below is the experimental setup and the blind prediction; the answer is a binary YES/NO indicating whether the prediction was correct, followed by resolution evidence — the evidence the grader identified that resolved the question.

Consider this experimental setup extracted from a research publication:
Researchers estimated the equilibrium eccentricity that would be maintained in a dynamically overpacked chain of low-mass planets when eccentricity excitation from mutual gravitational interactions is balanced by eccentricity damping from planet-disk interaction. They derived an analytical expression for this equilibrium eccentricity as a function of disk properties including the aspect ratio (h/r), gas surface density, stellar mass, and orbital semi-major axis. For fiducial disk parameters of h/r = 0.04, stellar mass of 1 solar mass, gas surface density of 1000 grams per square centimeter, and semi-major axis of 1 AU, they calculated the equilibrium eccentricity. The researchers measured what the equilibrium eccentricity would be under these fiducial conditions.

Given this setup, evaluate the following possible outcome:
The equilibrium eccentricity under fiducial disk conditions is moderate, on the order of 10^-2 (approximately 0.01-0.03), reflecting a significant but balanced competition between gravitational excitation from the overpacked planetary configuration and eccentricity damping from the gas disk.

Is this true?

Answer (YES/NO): YES